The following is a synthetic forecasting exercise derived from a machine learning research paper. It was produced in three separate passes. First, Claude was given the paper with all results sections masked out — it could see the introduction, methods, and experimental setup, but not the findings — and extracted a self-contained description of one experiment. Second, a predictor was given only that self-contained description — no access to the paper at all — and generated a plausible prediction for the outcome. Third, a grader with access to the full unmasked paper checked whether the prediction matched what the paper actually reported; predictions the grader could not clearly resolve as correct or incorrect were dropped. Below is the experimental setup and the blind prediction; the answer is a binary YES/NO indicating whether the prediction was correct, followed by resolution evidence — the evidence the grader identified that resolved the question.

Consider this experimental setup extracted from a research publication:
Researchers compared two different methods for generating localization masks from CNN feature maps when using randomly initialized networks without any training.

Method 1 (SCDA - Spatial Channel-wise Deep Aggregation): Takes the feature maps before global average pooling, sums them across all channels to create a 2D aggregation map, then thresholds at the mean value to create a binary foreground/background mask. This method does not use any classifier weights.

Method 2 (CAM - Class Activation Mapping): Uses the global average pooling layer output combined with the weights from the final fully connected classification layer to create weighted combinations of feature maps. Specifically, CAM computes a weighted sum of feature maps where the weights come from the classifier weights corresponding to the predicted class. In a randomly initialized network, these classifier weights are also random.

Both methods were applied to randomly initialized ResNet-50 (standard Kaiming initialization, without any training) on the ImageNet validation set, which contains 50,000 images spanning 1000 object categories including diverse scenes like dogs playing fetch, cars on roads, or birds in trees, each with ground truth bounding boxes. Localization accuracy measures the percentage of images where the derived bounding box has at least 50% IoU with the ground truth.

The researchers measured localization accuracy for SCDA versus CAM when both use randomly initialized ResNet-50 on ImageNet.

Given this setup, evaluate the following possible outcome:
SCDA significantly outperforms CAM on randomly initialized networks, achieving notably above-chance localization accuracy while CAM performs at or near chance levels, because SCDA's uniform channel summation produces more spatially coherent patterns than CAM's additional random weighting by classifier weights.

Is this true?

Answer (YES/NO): YES